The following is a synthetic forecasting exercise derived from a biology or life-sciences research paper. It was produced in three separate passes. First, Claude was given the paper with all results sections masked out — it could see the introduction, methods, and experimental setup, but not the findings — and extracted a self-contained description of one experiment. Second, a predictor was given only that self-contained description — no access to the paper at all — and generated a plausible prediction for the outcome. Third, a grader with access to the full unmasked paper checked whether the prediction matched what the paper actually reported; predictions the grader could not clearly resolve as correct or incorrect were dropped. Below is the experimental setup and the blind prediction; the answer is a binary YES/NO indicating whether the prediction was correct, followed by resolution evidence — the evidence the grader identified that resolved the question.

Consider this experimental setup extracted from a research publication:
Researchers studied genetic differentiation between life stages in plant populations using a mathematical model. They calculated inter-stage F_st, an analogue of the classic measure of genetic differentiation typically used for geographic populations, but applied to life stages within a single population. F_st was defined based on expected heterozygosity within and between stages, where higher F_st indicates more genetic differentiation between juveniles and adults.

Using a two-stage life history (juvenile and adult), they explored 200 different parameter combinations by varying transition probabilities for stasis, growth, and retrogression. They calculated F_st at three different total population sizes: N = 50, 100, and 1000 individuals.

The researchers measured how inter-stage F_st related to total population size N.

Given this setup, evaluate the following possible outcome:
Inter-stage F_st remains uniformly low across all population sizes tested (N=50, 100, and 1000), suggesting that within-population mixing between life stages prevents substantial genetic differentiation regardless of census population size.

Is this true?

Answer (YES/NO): NO